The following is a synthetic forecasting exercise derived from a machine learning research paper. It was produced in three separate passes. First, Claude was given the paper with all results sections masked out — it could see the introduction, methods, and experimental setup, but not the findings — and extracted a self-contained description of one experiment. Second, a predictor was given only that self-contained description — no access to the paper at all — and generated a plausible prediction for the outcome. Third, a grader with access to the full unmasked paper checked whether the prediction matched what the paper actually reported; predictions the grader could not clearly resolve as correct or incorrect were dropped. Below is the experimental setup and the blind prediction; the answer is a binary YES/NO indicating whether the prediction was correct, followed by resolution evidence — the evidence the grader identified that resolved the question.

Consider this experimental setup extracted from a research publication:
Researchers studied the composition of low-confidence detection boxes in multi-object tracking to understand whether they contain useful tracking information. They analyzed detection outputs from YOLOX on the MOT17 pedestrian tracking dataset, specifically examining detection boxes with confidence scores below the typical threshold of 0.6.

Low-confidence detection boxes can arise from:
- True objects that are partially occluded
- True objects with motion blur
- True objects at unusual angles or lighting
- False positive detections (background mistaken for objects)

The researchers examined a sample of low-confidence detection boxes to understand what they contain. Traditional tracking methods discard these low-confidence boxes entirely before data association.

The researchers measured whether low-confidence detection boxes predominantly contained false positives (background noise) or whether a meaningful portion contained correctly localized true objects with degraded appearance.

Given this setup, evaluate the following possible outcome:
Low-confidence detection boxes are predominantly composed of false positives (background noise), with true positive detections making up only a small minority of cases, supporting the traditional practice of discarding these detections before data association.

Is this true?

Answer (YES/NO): NO